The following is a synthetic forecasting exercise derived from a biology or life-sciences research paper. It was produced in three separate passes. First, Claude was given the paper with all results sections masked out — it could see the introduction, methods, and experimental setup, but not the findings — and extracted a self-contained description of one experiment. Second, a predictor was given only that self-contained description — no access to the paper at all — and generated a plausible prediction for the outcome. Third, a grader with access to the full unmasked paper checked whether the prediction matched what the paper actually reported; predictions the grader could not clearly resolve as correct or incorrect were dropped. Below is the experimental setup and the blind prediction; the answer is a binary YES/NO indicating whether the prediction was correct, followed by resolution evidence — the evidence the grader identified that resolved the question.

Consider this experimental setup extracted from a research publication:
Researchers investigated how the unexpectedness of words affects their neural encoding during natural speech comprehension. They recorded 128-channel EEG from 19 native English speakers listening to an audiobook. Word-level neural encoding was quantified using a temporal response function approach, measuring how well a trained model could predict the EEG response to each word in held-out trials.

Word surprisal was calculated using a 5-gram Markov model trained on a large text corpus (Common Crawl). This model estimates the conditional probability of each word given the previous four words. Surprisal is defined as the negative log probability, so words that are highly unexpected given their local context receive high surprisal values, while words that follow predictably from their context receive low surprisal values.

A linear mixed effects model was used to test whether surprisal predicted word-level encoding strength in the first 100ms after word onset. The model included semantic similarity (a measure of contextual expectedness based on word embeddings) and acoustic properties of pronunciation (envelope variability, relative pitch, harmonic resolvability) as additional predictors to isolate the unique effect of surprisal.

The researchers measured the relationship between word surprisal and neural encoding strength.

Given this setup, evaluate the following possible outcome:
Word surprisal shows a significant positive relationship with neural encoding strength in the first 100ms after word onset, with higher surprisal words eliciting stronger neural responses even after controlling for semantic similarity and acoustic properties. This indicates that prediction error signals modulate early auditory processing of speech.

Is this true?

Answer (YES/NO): YES